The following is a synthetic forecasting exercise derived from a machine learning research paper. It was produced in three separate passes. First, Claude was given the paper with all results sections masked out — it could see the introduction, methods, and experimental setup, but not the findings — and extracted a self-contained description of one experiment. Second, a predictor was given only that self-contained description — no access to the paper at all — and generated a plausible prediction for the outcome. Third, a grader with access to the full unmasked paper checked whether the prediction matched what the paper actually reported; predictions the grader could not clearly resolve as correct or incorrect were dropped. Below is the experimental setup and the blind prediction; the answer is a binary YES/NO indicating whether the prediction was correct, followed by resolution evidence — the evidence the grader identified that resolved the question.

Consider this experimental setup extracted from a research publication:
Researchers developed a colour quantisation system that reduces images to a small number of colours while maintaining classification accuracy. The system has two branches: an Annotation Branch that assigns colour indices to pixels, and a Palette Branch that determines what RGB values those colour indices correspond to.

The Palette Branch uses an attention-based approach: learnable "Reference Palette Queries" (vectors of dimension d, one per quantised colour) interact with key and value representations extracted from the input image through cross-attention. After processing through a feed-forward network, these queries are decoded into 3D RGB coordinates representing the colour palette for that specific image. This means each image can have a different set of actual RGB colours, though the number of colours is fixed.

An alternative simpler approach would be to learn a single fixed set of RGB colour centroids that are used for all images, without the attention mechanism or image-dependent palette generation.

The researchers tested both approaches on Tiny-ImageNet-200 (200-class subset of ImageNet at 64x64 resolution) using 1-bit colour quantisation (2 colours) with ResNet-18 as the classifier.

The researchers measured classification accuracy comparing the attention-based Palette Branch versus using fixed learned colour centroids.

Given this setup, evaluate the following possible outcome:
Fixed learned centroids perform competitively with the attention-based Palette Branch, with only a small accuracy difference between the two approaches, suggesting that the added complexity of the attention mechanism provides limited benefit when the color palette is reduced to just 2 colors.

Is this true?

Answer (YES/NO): NO